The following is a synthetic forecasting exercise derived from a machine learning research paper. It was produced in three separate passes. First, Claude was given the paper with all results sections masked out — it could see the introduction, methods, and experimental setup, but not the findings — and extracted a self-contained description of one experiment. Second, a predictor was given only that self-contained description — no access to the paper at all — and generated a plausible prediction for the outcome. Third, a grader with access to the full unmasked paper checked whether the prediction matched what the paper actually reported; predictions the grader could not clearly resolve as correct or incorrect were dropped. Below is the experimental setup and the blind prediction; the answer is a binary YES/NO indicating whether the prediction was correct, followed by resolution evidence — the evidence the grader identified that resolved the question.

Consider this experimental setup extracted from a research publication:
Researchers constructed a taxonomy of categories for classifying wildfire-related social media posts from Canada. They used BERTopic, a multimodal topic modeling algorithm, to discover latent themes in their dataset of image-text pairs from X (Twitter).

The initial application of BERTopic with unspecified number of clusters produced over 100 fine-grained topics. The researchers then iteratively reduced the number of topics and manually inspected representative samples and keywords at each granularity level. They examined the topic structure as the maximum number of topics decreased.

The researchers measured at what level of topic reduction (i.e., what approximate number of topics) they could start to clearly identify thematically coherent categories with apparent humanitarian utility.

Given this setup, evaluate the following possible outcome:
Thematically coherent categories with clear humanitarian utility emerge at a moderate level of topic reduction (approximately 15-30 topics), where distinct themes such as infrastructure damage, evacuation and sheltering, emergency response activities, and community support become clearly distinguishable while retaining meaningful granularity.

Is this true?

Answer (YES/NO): NO